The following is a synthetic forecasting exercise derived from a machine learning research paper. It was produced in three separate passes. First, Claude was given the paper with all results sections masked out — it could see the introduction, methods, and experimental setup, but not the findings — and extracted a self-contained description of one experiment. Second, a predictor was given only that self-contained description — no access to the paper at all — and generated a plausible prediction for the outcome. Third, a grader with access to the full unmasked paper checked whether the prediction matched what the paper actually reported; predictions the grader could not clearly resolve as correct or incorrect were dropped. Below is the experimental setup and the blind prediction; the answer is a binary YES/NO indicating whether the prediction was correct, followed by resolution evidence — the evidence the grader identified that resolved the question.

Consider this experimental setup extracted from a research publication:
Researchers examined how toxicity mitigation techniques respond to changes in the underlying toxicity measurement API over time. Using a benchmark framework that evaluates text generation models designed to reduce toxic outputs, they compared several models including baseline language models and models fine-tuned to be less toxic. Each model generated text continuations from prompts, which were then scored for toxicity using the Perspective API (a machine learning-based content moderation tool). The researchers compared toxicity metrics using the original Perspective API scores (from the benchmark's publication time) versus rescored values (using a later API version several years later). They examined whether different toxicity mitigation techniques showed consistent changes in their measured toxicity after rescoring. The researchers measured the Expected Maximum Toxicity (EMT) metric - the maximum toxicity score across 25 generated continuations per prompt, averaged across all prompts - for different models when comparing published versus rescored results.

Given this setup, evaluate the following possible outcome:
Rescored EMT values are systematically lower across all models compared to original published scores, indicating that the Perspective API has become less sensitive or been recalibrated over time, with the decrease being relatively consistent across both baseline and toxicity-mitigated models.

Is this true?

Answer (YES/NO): NO